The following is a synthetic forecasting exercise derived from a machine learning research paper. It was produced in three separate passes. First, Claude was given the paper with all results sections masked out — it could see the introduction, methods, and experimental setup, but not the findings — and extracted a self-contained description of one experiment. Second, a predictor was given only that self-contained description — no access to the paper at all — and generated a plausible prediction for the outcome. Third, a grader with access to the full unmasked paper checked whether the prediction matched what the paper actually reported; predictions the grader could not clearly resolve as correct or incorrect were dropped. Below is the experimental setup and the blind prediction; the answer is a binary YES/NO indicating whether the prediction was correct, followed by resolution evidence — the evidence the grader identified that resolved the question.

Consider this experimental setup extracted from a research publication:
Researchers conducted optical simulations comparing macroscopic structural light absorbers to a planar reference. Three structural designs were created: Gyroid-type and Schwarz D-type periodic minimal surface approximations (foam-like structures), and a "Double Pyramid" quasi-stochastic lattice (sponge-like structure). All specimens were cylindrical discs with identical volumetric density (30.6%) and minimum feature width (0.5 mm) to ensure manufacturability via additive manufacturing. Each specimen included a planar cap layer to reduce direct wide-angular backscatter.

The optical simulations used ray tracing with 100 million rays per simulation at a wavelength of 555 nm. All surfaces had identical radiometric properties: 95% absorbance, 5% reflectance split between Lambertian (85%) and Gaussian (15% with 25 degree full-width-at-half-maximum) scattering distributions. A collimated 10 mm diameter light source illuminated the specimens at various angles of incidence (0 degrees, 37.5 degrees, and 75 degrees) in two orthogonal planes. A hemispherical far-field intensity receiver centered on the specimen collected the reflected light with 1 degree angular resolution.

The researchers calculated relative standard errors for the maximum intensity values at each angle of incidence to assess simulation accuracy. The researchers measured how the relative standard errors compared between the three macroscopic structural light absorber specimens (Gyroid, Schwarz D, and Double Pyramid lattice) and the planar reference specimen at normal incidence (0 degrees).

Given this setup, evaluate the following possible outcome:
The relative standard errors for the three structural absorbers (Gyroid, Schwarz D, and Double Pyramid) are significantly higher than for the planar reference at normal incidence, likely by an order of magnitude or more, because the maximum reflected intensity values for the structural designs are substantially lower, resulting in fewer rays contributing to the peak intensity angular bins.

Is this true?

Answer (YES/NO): NO